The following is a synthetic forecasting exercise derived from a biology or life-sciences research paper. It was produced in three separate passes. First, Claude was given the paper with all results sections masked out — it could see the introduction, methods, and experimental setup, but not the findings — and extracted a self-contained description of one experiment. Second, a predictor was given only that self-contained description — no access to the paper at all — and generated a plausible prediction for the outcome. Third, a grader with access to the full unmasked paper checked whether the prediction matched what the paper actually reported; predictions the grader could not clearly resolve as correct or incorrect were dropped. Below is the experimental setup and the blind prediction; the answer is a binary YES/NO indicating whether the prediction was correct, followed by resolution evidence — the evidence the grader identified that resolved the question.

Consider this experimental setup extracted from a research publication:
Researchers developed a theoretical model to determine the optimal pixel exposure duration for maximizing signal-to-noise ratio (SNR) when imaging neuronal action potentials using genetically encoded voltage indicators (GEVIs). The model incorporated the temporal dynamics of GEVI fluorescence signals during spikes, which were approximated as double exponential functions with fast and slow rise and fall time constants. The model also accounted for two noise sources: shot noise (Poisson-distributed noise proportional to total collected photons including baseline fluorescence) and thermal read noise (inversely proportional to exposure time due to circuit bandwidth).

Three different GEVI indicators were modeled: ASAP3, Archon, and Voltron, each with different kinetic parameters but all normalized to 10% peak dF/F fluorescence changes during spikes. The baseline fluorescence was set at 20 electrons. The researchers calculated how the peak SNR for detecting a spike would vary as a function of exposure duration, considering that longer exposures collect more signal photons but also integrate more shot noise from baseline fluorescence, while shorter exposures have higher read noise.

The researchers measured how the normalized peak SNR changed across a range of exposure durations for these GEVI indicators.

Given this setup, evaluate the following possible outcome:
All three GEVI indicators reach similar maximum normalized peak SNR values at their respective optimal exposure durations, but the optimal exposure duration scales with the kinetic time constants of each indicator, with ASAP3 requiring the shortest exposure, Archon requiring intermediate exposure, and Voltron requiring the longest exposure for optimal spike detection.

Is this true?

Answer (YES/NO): NO